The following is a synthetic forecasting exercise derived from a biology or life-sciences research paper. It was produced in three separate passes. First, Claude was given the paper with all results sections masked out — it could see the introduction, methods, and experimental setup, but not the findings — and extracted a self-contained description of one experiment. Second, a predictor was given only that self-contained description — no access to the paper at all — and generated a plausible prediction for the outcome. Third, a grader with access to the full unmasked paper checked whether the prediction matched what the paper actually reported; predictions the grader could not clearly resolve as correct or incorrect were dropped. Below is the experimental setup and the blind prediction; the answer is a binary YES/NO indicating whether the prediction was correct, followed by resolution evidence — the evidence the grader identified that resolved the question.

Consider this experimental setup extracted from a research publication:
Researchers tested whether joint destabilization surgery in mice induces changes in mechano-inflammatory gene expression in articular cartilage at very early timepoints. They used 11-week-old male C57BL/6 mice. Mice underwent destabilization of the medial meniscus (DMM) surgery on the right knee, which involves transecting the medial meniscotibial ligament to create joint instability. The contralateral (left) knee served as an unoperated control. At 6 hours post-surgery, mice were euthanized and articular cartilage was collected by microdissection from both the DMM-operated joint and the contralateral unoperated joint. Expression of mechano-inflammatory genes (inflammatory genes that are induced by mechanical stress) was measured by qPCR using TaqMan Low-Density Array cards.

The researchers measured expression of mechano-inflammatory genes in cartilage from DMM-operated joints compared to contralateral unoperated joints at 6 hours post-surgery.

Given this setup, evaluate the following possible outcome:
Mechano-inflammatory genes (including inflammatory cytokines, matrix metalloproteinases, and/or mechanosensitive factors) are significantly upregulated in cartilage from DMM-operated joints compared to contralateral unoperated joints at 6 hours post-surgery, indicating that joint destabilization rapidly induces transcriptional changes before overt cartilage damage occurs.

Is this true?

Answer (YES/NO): YES